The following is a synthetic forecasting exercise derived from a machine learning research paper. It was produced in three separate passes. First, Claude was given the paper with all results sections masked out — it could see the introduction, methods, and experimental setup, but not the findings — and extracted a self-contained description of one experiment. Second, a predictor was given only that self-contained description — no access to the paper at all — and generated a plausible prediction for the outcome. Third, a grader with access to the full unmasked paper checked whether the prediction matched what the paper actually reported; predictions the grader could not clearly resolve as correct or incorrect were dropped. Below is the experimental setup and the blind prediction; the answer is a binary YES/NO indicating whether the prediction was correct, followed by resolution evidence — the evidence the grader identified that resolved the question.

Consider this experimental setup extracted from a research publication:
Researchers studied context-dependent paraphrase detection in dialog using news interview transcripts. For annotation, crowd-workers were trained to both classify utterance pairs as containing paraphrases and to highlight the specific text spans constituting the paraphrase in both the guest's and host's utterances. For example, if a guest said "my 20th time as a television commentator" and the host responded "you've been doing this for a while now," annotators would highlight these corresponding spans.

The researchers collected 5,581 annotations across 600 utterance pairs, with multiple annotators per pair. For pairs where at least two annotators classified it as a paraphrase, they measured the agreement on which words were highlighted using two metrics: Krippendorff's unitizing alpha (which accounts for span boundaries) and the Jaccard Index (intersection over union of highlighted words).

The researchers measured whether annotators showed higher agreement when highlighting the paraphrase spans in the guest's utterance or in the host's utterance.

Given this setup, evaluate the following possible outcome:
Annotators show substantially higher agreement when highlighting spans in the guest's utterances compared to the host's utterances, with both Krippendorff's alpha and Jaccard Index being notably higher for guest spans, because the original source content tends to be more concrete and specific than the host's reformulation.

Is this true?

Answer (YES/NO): NO